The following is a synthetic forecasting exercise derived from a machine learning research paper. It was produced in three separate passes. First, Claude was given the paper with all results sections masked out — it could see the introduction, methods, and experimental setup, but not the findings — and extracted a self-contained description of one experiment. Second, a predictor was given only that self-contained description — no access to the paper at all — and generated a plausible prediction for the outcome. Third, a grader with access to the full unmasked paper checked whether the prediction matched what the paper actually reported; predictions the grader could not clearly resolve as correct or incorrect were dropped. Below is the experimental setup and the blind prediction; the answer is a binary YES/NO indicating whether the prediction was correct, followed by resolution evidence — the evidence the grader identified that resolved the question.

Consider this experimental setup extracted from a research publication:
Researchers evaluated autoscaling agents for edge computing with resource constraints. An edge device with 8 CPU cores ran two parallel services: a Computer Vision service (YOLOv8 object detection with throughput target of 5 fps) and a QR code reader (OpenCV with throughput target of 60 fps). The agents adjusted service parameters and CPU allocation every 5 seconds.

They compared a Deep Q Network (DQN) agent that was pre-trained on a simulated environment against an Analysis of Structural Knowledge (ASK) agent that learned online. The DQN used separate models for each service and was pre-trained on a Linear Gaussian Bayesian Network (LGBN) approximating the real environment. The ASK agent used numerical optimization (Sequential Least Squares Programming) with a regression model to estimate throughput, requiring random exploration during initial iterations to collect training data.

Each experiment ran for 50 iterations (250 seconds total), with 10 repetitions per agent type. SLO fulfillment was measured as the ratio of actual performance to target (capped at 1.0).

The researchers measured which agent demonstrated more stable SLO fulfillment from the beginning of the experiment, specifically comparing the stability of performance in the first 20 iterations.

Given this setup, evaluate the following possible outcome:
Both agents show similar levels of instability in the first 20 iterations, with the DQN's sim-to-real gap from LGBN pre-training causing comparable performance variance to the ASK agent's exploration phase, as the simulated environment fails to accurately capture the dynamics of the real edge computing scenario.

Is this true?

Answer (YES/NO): NO